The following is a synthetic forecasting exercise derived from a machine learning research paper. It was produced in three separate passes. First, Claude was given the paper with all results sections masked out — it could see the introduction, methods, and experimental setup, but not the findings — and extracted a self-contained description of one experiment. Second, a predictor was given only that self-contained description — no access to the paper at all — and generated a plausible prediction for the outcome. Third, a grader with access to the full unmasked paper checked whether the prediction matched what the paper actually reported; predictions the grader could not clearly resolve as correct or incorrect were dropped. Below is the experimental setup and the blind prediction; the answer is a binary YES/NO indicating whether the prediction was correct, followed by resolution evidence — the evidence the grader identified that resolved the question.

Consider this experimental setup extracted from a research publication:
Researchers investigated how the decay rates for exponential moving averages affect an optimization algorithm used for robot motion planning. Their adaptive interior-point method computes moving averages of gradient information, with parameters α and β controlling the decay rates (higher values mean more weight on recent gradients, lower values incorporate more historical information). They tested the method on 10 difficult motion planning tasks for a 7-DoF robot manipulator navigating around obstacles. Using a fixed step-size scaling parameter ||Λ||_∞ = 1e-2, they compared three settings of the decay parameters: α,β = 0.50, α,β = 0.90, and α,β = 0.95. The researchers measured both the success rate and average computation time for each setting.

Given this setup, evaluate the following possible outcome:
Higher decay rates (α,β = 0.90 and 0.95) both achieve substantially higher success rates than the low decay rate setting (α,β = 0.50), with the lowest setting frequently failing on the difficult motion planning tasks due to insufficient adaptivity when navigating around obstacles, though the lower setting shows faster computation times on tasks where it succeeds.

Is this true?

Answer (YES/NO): NO